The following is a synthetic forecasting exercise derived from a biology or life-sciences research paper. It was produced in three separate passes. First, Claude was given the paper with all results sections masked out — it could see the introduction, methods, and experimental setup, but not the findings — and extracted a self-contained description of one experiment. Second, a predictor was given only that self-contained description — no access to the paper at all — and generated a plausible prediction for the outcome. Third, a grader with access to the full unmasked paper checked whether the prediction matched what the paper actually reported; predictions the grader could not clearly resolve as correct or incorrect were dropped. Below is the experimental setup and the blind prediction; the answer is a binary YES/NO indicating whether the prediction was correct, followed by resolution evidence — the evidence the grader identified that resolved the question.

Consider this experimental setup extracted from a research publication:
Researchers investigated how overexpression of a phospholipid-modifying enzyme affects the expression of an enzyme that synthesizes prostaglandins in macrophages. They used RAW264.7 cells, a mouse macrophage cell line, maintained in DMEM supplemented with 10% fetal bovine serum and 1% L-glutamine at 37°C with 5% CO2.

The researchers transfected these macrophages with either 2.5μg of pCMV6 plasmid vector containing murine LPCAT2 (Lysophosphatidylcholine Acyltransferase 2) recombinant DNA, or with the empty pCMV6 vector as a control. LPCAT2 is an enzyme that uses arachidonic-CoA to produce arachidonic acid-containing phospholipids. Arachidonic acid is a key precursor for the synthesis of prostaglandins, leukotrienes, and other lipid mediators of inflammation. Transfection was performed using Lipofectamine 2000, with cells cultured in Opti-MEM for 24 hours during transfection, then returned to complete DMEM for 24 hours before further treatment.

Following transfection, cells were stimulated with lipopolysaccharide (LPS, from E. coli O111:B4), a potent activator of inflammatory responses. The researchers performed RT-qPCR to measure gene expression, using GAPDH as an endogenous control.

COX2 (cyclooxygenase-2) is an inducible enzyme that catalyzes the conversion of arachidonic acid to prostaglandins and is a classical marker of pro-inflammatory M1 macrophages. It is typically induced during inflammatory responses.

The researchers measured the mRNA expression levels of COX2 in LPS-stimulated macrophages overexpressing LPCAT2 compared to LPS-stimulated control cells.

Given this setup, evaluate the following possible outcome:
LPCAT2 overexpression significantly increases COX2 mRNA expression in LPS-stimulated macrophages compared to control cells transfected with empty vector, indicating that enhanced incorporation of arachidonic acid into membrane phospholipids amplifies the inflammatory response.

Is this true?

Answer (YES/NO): YES